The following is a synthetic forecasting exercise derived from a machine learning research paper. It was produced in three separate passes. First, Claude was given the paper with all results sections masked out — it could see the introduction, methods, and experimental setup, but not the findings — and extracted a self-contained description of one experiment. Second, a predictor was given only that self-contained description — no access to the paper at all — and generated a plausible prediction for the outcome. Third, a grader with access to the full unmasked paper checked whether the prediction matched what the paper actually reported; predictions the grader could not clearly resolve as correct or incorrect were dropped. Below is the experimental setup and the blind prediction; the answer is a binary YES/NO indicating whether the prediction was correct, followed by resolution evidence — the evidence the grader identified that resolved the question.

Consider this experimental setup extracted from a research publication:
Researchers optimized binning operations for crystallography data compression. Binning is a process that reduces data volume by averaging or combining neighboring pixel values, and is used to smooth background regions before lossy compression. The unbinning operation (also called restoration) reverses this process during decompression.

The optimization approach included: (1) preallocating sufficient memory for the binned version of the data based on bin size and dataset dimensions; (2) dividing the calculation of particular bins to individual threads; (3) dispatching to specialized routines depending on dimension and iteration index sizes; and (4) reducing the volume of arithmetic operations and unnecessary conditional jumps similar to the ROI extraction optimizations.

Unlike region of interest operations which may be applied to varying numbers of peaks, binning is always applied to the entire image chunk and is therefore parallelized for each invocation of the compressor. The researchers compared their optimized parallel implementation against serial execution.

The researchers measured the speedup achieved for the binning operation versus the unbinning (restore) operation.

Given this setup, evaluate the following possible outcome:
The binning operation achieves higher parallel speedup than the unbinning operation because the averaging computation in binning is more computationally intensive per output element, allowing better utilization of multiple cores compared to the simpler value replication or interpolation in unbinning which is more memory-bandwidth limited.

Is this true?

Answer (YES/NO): YES